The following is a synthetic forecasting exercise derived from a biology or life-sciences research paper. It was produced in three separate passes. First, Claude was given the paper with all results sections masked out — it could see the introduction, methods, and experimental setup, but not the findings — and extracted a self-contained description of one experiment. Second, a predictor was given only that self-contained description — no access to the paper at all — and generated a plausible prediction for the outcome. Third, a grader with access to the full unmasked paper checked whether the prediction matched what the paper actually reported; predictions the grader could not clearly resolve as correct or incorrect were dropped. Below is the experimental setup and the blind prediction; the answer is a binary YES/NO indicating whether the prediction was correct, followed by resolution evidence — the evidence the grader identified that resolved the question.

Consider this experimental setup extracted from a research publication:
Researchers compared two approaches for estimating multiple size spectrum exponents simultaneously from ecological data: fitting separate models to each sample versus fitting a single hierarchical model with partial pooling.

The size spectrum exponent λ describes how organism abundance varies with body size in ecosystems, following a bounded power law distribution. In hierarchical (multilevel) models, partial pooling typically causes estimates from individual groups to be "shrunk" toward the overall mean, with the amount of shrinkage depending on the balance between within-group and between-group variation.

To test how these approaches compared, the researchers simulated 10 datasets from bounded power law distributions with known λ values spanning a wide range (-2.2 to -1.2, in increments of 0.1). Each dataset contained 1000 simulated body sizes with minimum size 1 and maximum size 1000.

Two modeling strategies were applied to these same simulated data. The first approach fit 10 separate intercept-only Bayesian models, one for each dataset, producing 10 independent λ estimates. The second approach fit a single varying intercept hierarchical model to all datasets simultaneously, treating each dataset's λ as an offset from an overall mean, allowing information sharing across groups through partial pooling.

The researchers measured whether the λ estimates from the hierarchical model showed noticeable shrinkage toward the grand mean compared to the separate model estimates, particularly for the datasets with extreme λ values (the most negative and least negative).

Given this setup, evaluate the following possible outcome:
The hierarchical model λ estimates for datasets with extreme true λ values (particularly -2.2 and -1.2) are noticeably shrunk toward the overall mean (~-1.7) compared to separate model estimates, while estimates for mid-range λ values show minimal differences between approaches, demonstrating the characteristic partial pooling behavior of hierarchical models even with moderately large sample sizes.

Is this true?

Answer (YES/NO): NO